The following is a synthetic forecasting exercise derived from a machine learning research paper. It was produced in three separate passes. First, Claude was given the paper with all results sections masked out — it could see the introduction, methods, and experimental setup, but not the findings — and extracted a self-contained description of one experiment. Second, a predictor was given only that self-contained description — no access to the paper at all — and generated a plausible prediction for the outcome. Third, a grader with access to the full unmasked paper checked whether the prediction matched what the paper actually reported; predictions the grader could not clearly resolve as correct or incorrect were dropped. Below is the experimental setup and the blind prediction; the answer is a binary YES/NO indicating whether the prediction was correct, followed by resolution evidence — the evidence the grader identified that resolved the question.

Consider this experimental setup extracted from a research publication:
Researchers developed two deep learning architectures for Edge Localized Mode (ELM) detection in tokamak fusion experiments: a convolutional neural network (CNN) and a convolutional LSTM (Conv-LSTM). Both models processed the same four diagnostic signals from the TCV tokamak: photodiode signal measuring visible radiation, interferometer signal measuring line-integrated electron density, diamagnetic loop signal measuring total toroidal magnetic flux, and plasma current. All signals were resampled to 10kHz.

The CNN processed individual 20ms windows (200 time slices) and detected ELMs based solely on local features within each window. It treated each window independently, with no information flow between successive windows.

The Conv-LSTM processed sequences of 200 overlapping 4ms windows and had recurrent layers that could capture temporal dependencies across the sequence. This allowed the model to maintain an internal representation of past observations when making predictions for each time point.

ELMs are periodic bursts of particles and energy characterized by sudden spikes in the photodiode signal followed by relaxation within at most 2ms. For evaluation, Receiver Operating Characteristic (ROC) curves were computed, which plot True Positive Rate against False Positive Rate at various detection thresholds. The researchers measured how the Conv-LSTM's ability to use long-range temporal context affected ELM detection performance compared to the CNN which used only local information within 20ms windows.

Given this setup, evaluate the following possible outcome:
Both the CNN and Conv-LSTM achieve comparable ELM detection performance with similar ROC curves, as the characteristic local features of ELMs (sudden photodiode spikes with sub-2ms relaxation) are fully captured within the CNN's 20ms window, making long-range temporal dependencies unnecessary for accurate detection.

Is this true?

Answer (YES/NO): YES